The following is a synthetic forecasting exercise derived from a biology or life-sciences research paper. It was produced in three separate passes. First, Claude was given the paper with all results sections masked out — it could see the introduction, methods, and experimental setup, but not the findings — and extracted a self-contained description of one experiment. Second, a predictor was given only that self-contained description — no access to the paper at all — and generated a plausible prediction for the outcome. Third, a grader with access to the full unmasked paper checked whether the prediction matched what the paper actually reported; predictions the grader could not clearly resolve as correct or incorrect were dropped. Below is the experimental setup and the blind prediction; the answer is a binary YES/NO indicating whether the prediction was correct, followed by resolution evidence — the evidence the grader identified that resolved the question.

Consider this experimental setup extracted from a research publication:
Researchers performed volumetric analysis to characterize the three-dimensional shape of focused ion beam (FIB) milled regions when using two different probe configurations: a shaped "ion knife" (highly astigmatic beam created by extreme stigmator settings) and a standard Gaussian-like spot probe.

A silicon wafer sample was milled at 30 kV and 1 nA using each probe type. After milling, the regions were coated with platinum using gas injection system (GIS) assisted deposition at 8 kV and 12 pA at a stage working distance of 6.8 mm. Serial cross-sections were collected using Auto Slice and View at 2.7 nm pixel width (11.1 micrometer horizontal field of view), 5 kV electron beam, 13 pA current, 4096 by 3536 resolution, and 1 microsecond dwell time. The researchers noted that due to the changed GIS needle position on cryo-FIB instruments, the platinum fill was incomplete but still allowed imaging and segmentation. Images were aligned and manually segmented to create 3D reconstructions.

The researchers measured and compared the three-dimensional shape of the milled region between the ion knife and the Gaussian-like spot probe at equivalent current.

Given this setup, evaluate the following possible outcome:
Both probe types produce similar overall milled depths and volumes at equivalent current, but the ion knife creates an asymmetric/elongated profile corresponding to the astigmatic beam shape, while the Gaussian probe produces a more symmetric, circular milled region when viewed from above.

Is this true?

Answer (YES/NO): NO